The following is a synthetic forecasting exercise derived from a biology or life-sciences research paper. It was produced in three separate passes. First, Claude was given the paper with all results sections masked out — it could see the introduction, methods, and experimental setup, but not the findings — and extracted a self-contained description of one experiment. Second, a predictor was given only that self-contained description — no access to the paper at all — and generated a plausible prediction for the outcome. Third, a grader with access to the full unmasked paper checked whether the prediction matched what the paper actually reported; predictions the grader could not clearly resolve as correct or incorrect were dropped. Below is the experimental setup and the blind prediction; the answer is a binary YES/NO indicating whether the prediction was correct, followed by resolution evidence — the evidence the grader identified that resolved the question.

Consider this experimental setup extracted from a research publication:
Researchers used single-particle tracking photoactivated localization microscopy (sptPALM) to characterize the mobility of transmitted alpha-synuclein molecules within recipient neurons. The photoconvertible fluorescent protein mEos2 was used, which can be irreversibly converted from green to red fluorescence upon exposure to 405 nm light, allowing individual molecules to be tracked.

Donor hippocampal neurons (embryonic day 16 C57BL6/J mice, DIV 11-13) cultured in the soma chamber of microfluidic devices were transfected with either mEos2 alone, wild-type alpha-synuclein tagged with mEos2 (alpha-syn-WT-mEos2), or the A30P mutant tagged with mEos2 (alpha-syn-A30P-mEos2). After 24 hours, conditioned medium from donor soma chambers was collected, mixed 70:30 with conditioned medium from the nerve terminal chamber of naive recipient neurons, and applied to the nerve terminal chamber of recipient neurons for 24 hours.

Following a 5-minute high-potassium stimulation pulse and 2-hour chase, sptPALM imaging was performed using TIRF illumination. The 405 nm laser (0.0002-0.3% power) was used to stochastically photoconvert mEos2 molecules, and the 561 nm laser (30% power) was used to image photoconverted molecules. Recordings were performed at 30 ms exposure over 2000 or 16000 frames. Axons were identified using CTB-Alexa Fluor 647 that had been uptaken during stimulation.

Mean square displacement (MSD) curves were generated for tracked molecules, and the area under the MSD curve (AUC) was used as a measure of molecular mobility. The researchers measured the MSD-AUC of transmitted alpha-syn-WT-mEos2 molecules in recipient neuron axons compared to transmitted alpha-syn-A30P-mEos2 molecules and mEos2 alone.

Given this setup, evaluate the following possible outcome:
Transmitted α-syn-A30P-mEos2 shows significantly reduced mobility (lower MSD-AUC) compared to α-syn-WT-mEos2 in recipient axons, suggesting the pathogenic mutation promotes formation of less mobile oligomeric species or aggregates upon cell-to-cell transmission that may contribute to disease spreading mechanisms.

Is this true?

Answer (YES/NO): NO